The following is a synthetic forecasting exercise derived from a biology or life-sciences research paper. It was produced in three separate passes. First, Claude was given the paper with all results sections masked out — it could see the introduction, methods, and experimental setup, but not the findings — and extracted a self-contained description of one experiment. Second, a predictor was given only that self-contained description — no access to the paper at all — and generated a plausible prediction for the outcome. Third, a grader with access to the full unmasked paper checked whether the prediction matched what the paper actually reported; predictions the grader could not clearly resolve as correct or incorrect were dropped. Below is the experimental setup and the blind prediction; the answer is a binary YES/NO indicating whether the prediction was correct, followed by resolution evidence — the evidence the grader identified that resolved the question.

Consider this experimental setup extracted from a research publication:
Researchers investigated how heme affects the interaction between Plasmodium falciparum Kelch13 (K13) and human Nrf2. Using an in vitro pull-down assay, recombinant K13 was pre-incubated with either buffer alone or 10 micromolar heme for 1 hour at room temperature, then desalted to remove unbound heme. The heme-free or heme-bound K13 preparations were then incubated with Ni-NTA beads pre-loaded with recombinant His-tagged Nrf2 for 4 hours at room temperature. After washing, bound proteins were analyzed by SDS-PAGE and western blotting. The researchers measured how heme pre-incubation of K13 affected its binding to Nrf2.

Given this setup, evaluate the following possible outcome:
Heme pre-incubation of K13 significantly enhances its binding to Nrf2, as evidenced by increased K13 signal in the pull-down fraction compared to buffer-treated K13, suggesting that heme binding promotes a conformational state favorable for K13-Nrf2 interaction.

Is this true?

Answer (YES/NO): NO